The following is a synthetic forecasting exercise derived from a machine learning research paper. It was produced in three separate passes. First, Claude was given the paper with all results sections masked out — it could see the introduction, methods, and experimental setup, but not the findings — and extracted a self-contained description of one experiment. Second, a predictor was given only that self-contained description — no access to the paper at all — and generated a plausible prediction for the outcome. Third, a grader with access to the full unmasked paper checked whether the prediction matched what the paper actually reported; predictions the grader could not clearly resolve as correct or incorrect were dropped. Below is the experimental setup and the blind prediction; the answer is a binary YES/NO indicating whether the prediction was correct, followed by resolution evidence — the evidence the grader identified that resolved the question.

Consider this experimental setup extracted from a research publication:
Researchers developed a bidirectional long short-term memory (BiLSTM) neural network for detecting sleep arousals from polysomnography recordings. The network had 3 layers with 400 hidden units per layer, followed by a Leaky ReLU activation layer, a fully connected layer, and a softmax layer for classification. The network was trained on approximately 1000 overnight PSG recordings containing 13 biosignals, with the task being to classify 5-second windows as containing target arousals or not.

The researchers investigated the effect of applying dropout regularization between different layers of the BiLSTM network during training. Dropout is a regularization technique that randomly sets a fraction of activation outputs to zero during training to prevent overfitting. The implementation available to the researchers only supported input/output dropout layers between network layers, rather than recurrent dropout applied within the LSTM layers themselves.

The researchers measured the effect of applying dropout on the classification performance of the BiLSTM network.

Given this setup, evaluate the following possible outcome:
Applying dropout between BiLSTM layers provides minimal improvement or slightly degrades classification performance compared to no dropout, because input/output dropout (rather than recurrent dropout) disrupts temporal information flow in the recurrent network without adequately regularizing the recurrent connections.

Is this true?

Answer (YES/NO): YES